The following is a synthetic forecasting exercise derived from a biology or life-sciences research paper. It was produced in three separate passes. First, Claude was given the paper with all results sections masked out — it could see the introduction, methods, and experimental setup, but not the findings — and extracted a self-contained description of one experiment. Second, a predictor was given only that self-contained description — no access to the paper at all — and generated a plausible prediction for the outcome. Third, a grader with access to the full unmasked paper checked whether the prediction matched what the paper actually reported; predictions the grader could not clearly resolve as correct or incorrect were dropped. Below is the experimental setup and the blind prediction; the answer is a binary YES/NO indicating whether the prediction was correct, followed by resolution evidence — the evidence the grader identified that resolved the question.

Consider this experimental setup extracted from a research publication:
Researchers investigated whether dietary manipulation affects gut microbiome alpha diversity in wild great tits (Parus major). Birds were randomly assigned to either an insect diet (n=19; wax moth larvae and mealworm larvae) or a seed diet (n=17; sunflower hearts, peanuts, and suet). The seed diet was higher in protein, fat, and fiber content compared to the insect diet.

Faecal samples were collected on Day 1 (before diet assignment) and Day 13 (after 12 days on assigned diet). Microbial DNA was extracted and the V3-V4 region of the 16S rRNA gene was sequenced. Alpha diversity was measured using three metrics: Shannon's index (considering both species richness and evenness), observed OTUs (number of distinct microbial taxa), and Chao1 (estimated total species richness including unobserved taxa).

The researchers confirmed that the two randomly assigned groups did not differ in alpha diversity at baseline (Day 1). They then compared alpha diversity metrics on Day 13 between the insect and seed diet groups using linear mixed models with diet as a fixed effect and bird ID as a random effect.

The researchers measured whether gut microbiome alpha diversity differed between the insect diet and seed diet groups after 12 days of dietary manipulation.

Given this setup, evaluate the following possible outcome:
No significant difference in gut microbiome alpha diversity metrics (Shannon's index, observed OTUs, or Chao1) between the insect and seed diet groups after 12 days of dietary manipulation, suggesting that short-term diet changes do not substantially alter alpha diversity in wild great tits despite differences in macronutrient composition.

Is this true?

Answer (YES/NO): NO